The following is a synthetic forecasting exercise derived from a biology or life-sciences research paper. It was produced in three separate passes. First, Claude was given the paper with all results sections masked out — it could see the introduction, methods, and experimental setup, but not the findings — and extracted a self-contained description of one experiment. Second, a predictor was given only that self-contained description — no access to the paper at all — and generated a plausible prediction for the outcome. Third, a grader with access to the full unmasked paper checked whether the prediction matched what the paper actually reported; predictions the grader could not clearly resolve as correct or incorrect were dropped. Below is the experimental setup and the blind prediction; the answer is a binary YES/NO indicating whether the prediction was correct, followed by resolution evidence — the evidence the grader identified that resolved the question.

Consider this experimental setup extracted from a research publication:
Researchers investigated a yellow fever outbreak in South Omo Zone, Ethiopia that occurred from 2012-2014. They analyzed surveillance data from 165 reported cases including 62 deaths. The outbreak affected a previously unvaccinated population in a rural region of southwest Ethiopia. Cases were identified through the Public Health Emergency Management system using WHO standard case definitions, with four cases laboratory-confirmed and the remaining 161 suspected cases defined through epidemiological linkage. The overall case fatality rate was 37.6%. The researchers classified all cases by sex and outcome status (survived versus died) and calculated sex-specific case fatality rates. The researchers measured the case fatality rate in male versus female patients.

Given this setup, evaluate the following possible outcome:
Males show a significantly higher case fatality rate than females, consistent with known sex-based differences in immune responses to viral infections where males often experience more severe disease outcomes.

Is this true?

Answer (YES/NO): YES